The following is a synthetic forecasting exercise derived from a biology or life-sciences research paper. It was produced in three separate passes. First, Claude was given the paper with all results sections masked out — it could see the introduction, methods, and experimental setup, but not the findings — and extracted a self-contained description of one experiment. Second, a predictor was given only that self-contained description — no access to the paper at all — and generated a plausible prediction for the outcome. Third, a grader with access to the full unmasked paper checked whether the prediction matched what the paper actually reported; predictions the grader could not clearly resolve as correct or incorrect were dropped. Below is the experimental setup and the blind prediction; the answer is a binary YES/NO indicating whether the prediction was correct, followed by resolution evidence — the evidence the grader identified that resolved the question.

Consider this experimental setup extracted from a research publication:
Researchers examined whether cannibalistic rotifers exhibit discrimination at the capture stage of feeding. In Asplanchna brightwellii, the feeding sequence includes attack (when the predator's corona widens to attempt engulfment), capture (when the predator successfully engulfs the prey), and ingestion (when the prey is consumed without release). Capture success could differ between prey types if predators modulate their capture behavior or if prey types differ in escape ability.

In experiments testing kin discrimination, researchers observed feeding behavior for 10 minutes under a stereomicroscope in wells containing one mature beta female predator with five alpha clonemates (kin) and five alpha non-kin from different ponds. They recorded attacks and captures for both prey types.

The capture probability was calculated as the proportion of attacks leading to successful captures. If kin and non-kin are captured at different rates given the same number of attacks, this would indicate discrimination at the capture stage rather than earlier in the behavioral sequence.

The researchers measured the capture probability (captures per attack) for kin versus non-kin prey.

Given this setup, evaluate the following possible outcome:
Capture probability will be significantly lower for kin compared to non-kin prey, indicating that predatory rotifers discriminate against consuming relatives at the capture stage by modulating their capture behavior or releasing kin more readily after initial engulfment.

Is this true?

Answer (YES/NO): NO